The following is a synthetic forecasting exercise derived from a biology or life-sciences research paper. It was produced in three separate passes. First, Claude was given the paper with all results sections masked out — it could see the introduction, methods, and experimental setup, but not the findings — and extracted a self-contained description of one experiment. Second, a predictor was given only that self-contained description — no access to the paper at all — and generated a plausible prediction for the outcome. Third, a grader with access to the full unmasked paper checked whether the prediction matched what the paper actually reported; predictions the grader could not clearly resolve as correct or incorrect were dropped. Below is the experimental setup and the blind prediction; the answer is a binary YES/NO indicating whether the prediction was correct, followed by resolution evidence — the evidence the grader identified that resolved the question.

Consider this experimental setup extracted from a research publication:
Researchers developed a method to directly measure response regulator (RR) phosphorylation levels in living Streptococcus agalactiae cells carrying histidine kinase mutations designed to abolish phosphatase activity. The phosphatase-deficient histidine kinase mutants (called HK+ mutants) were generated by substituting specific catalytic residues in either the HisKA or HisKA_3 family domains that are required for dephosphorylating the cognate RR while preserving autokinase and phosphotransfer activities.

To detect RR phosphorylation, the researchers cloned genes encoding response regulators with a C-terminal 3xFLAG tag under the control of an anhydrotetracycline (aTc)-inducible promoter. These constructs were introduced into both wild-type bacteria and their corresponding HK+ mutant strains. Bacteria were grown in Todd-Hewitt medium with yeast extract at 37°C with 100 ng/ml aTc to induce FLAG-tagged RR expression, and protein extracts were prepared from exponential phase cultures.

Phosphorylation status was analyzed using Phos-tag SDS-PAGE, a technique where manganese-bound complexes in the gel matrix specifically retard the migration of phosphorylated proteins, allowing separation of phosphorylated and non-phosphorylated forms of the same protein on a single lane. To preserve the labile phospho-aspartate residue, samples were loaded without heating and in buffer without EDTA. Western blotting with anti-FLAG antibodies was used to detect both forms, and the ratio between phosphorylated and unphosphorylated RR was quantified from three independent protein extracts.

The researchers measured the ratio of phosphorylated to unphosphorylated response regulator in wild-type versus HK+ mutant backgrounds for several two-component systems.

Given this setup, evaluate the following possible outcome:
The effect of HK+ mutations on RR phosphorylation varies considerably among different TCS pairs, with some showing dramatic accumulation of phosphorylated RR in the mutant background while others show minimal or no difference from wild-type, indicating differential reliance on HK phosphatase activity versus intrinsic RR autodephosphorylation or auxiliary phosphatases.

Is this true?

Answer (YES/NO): YES